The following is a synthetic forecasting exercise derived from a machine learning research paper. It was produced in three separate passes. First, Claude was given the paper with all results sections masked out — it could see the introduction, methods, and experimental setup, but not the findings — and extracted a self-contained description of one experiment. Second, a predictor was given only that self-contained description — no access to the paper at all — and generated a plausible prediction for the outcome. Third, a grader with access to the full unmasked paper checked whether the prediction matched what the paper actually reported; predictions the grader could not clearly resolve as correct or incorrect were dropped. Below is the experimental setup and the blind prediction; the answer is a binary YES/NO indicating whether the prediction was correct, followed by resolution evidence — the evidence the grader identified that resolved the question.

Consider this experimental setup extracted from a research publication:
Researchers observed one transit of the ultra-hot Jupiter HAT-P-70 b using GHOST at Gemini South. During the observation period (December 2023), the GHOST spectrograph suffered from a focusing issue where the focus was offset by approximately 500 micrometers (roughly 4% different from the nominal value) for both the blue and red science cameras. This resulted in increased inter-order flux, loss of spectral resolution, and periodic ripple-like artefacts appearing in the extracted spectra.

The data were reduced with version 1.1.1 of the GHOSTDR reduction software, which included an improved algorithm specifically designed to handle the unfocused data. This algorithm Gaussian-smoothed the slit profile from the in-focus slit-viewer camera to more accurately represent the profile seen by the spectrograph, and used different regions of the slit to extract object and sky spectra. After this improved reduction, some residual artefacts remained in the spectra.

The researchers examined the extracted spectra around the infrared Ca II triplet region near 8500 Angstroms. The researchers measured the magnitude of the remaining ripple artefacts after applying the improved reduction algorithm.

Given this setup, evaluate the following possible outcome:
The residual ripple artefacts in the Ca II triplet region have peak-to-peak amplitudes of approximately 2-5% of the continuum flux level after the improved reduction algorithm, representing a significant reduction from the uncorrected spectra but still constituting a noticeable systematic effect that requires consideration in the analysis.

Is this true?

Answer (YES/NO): NO